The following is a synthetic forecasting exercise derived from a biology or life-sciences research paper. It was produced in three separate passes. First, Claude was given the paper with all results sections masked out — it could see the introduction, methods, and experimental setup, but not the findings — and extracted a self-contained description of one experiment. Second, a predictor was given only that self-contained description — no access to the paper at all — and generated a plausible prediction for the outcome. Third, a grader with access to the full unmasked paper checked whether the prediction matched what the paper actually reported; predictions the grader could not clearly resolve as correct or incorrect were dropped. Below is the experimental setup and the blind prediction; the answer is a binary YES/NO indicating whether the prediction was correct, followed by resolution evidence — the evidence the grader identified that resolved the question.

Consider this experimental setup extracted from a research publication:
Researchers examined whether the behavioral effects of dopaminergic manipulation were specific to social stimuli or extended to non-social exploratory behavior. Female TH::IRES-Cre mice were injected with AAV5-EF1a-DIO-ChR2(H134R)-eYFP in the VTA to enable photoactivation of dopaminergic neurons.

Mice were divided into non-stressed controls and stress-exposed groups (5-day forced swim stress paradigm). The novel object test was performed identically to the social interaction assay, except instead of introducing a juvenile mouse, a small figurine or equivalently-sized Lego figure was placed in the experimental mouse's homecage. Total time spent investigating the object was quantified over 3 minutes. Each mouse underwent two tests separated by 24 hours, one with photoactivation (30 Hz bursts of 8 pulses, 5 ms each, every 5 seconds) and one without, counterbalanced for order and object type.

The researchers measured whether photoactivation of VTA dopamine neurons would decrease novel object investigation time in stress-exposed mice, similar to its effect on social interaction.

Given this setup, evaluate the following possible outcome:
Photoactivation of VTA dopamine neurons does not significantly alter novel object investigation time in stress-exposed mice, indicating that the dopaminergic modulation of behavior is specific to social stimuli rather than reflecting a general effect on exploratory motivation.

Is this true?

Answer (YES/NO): YES